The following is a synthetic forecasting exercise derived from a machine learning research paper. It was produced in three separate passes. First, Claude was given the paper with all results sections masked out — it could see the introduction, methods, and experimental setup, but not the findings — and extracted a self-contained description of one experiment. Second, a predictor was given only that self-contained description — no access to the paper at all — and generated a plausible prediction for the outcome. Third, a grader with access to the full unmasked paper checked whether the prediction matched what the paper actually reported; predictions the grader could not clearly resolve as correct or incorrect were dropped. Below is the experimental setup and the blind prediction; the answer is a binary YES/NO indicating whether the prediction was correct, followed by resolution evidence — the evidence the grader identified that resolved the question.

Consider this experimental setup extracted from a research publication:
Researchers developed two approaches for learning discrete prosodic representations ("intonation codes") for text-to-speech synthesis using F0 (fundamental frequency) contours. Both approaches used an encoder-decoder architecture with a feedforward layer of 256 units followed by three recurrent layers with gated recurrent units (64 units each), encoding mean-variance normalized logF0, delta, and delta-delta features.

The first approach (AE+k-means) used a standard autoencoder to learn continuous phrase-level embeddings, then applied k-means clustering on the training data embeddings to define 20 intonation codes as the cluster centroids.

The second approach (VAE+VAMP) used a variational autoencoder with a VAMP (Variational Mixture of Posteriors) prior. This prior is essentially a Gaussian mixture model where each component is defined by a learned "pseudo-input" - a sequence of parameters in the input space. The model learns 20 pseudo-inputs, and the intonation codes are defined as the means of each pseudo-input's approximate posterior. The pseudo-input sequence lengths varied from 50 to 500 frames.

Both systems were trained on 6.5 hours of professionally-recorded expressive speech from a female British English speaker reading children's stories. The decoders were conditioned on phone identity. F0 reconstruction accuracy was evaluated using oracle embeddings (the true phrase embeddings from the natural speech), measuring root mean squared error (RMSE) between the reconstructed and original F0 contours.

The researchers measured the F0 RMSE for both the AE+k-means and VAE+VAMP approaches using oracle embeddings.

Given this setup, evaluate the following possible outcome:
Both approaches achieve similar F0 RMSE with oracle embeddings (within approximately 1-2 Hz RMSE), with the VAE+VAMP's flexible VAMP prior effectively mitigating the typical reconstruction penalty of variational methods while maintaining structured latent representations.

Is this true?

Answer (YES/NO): NO